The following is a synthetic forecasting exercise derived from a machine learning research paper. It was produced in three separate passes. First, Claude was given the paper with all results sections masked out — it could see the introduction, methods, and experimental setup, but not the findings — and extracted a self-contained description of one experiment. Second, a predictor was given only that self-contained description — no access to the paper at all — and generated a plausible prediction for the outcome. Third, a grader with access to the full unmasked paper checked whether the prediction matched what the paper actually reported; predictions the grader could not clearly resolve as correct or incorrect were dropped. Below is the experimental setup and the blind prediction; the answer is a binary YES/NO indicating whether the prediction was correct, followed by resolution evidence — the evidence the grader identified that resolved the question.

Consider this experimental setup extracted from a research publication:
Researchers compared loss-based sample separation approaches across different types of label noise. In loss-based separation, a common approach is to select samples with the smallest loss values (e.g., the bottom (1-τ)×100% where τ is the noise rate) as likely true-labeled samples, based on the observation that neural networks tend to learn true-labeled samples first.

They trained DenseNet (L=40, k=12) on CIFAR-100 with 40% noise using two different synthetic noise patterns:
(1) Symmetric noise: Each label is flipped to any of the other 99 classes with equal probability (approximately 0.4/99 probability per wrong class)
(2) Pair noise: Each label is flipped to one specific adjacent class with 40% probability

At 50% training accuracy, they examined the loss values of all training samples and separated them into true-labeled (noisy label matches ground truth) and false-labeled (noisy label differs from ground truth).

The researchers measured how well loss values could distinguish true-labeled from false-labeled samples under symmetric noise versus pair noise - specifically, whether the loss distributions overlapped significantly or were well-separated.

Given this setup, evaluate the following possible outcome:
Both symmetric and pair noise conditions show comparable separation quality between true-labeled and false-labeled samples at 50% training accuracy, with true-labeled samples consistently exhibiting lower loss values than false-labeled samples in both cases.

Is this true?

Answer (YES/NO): NO